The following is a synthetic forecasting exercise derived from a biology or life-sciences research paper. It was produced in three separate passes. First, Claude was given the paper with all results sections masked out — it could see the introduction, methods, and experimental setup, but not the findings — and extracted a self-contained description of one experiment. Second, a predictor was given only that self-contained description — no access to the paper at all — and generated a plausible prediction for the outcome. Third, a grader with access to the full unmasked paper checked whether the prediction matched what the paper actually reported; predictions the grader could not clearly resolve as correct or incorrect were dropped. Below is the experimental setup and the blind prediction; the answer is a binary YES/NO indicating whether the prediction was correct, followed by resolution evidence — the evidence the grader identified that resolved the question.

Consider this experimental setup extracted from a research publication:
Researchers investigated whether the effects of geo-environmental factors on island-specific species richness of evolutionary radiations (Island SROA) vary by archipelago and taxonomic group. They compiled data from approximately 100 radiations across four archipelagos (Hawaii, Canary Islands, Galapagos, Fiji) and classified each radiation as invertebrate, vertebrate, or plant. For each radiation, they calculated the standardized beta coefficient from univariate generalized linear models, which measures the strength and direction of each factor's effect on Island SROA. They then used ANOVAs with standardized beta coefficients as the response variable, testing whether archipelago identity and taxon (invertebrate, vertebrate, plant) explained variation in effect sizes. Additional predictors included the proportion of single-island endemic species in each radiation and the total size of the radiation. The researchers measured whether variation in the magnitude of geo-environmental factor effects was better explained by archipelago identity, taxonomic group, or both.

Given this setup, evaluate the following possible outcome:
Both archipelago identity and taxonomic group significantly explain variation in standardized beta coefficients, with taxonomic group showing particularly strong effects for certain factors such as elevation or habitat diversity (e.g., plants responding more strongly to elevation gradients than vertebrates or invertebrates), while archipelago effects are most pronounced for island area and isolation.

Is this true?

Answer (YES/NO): NO